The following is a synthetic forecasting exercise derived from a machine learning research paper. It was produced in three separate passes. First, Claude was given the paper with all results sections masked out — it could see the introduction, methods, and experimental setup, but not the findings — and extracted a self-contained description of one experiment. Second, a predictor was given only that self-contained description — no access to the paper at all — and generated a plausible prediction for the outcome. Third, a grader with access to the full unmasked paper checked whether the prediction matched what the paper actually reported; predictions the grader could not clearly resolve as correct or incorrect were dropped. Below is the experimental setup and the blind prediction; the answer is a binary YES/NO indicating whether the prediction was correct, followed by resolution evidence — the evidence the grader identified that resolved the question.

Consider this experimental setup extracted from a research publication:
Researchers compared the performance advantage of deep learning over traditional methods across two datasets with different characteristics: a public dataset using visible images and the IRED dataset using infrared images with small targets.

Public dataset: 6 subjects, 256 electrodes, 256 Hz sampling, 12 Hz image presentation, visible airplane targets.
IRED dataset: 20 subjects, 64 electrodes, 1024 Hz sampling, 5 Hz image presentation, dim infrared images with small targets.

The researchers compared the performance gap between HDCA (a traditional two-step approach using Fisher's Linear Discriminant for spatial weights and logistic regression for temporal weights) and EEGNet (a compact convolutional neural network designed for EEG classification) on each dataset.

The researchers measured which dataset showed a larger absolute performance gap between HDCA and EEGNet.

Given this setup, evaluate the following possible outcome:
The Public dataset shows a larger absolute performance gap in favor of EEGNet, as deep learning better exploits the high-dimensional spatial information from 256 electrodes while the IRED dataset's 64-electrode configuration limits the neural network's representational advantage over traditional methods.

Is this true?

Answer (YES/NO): YES